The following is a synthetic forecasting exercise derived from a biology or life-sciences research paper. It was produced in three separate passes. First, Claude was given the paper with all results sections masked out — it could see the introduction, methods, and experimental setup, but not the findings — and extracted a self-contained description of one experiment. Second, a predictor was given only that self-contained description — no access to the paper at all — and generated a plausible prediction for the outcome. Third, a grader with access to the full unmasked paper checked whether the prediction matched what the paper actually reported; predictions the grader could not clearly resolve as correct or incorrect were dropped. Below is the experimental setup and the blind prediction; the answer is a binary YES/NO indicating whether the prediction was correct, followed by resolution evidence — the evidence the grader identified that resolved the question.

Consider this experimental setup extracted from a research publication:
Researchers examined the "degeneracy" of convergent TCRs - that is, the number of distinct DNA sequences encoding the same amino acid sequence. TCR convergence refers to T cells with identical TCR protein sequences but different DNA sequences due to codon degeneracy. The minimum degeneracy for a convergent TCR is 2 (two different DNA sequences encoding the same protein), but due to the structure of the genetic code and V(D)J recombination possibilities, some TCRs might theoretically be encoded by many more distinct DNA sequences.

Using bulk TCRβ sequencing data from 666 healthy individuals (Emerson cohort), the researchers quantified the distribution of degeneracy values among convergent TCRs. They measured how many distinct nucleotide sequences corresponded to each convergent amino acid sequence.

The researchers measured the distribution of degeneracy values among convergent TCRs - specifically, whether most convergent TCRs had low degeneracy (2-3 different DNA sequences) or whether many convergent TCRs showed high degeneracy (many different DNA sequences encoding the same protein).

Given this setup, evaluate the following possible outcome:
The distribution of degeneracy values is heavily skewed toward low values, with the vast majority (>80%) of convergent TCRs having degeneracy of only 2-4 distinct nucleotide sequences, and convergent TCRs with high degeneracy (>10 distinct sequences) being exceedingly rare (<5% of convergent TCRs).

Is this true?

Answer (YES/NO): YES